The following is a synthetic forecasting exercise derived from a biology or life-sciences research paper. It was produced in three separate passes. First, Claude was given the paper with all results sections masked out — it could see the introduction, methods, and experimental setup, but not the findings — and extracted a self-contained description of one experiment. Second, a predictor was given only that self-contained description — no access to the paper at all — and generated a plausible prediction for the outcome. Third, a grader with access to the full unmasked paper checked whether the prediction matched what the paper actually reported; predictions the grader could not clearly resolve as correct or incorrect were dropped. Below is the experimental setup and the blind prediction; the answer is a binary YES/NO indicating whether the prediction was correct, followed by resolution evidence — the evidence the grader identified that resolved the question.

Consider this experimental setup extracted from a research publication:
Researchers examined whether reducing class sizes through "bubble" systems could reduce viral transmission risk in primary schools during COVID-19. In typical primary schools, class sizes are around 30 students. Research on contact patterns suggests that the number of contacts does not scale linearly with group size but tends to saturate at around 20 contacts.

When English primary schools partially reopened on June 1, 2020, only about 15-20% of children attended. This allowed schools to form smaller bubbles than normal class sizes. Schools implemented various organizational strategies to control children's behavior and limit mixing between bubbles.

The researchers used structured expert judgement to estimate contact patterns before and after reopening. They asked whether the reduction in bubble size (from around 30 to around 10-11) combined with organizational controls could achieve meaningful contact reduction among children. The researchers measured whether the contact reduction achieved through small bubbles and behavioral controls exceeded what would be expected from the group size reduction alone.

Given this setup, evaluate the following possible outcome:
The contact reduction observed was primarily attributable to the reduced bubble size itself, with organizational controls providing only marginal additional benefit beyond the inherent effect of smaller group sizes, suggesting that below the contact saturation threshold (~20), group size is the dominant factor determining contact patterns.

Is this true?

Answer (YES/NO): NO